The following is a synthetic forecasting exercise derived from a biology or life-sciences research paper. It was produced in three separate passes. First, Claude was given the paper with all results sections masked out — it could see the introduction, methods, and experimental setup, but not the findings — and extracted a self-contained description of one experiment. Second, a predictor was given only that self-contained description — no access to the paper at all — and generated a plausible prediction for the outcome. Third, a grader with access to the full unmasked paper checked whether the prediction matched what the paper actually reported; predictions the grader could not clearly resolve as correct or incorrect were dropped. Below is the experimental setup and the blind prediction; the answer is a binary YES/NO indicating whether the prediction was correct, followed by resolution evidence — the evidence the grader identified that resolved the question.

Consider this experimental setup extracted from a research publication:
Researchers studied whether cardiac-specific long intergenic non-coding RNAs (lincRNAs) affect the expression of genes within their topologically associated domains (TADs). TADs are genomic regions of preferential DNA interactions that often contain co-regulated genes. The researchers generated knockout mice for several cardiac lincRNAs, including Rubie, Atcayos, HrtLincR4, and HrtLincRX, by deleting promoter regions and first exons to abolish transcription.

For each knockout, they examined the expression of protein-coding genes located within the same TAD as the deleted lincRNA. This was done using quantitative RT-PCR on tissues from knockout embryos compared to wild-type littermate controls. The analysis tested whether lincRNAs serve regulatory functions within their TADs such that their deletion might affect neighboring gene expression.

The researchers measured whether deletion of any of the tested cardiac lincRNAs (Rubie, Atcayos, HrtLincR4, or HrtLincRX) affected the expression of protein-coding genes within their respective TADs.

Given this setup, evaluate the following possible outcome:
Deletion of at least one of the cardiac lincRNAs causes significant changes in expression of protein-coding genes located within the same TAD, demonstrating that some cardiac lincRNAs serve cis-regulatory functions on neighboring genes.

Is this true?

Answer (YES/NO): YES